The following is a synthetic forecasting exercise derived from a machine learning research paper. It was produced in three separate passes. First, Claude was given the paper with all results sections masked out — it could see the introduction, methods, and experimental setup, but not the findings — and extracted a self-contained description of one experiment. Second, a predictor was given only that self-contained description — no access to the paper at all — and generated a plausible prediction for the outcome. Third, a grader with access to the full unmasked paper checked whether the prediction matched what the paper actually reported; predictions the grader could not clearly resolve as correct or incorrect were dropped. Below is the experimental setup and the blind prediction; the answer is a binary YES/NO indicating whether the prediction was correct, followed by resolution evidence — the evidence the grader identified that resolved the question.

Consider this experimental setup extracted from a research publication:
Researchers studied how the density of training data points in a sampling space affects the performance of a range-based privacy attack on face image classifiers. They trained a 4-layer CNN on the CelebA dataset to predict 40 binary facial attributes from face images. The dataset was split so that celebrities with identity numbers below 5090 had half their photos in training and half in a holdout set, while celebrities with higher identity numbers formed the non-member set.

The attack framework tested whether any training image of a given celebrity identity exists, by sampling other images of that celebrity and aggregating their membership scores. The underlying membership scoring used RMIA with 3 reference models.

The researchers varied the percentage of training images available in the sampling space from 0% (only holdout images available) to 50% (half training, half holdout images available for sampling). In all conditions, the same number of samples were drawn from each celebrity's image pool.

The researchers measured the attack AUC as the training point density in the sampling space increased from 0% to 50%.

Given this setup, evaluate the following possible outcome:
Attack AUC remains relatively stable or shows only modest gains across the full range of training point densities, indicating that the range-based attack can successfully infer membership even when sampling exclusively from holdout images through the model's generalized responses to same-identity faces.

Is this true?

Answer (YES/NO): NO